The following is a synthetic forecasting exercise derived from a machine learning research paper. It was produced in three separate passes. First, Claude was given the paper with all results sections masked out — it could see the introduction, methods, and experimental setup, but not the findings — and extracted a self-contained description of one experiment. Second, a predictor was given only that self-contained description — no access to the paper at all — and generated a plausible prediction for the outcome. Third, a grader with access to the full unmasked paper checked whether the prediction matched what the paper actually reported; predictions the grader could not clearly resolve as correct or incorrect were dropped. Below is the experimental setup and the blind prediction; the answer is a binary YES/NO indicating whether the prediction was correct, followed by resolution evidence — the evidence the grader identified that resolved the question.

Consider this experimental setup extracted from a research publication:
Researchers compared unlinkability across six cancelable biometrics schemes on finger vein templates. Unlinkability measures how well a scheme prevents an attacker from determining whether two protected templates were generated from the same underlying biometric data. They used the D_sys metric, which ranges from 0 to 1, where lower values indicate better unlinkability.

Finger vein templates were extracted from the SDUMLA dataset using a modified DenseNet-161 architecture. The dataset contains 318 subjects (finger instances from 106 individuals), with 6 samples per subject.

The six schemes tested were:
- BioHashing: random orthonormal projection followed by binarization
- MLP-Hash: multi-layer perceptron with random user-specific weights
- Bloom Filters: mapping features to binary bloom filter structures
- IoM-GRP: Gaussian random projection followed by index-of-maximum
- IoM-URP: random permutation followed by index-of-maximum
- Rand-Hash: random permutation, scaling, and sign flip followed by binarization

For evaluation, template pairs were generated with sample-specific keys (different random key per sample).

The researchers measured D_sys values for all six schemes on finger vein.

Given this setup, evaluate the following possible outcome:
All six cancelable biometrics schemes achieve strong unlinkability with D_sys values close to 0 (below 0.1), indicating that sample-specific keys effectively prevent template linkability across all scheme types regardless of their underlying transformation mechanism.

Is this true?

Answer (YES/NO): YES